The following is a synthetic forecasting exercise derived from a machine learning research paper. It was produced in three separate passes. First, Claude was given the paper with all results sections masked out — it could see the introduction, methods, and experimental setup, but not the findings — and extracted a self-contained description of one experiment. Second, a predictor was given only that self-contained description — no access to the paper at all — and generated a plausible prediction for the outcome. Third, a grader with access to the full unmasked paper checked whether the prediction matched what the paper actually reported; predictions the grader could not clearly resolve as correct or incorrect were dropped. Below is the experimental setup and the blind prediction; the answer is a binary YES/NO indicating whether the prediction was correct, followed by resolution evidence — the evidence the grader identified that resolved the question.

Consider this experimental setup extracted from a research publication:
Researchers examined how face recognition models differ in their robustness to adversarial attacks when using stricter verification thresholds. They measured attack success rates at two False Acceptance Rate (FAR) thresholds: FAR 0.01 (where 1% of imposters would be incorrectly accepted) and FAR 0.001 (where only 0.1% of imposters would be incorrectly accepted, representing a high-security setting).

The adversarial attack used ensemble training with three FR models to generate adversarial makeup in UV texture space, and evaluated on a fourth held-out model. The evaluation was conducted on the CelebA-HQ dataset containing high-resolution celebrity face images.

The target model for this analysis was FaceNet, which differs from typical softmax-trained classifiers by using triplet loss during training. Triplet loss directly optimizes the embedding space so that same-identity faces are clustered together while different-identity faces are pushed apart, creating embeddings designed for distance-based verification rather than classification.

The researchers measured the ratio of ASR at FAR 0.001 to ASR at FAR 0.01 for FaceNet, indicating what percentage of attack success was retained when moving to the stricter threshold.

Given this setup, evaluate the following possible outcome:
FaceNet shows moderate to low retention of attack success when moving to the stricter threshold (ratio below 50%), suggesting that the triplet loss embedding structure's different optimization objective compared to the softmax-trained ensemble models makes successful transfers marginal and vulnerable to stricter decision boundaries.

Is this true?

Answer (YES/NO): YES